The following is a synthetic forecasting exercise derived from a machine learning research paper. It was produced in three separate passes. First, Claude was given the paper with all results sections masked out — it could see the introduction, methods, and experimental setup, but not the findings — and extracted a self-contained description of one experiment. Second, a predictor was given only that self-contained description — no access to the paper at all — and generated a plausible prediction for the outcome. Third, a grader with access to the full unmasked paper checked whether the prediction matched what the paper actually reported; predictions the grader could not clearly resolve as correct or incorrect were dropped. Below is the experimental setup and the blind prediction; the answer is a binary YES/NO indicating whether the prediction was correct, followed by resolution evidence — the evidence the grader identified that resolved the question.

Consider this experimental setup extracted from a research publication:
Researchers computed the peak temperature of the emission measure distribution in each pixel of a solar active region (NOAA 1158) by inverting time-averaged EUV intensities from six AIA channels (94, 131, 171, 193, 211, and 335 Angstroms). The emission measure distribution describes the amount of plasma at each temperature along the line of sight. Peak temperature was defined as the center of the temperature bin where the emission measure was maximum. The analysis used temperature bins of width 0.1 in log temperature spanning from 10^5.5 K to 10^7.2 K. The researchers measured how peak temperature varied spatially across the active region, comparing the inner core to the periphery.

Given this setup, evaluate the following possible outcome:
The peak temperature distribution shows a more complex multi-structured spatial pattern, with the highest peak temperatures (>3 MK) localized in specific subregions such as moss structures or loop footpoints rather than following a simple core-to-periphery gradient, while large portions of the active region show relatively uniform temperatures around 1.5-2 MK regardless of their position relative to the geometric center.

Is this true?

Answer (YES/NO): NO